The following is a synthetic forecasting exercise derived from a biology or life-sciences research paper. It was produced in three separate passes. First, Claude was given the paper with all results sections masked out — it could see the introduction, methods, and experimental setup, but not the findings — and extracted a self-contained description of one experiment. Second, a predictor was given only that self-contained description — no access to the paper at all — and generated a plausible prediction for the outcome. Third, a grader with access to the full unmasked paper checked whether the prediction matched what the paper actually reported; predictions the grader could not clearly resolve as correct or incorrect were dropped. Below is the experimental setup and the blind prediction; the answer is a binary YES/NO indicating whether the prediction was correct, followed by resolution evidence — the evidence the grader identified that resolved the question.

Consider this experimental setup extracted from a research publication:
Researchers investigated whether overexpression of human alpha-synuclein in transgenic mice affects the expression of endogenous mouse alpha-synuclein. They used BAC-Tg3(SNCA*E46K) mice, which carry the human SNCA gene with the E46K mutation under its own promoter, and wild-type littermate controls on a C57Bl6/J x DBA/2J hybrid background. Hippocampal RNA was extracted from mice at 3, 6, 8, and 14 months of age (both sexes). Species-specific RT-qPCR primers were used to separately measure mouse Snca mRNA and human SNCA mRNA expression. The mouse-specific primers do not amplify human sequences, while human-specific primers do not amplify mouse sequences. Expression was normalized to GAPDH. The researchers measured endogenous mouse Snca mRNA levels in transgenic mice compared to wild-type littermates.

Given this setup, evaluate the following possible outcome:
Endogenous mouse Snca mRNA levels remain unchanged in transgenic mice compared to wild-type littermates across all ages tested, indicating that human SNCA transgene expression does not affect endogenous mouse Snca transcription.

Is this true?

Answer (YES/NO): YES